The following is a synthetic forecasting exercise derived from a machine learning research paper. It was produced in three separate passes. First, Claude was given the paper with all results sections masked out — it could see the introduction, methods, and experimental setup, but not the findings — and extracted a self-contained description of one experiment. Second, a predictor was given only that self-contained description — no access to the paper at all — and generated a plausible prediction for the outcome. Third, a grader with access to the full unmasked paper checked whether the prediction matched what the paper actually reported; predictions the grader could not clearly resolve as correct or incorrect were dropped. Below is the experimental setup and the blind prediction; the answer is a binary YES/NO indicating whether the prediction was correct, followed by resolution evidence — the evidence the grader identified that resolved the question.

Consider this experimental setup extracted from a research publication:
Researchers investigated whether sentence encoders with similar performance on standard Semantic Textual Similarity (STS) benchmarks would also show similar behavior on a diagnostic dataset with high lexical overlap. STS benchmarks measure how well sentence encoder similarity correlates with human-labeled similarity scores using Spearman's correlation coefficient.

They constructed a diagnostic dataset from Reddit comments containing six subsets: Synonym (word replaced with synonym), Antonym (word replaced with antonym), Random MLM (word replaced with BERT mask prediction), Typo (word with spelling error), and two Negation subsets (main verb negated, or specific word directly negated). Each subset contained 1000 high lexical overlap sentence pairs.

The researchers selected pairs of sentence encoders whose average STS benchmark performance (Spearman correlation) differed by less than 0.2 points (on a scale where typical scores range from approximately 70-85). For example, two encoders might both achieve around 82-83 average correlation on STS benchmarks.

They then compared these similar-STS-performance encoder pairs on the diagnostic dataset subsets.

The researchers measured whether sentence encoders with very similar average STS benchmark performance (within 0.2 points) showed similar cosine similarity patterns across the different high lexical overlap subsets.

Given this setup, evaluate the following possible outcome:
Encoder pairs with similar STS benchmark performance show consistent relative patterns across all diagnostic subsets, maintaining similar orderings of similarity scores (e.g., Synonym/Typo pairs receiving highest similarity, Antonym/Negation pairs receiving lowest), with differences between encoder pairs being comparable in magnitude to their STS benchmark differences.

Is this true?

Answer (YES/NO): NO